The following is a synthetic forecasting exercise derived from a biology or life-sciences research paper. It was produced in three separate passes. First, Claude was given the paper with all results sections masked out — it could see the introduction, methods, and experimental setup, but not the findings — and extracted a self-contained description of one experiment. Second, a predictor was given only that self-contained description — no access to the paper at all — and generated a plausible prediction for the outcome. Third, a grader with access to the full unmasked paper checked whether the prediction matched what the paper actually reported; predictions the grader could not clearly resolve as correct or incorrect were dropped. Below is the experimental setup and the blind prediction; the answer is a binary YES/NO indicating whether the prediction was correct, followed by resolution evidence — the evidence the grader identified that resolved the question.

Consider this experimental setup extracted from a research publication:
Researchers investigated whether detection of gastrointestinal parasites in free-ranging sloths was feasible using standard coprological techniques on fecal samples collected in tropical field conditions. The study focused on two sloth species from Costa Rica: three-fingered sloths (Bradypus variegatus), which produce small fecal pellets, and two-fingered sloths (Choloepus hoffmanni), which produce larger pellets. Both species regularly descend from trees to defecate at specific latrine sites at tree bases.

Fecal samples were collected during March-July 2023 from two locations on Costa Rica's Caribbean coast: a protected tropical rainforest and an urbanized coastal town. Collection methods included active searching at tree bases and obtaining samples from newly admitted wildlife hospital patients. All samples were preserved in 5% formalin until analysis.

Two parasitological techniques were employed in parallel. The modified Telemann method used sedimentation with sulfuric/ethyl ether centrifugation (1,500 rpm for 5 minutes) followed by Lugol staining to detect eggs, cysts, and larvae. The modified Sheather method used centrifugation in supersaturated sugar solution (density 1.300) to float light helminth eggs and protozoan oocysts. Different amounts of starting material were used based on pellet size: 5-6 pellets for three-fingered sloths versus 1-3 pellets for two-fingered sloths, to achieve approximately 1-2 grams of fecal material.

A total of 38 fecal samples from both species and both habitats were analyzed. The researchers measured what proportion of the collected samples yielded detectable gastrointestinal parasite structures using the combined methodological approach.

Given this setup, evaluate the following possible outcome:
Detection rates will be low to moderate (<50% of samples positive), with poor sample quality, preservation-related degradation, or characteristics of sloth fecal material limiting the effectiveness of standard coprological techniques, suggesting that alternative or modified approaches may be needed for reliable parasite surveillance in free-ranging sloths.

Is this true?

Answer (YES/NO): NO